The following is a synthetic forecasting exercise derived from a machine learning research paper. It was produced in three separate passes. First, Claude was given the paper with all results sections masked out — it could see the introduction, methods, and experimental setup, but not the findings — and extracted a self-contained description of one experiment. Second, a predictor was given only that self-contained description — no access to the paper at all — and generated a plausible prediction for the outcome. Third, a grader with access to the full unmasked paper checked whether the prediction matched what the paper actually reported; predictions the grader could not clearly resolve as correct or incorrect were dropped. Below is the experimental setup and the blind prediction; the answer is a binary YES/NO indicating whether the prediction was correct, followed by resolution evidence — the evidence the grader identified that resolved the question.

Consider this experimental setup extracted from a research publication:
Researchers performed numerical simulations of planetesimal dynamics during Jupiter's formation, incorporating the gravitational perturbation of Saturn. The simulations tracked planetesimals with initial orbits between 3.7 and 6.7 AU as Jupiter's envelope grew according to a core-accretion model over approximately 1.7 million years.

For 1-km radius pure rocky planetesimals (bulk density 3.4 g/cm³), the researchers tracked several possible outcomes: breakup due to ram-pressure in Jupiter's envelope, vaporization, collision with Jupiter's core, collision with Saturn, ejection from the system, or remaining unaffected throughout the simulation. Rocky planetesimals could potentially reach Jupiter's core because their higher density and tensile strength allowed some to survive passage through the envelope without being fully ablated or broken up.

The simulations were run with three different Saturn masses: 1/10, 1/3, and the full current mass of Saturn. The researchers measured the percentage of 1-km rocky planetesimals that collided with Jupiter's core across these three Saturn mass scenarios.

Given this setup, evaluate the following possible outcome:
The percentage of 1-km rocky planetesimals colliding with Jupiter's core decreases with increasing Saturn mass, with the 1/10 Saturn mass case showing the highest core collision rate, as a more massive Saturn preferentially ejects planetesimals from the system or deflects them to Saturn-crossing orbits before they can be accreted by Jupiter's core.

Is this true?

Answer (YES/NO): NO